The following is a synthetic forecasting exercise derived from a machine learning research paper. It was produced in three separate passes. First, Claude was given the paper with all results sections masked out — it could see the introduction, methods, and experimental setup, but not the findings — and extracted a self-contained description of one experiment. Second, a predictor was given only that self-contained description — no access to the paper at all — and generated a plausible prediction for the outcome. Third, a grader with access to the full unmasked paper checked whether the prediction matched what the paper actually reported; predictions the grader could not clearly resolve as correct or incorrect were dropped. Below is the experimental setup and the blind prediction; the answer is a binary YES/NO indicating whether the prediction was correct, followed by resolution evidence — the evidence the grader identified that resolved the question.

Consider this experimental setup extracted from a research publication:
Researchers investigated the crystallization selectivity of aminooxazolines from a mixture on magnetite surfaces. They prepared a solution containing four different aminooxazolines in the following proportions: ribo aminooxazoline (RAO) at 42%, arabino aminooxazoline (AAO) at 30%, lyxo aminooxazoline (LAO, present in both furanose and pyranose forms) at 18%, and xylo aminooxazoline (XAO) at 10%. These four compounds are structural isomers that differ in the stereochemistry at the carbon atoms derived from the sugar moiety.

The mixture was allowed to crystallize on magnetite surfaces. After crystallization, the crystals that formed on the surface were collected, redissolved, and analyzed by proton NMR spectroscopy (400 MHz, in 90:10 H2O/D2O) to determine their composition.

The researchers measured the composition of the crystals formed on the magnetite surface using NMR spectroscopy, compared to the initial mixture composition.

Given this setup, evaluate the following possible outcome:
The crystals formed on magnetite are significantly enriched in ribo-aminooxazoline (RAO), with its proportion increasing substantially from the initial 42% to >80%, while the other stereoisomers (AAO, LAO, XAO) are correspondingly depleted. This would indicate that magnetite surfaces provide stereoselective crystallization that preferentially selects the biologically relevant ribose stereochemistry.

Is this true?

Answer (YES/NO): YES